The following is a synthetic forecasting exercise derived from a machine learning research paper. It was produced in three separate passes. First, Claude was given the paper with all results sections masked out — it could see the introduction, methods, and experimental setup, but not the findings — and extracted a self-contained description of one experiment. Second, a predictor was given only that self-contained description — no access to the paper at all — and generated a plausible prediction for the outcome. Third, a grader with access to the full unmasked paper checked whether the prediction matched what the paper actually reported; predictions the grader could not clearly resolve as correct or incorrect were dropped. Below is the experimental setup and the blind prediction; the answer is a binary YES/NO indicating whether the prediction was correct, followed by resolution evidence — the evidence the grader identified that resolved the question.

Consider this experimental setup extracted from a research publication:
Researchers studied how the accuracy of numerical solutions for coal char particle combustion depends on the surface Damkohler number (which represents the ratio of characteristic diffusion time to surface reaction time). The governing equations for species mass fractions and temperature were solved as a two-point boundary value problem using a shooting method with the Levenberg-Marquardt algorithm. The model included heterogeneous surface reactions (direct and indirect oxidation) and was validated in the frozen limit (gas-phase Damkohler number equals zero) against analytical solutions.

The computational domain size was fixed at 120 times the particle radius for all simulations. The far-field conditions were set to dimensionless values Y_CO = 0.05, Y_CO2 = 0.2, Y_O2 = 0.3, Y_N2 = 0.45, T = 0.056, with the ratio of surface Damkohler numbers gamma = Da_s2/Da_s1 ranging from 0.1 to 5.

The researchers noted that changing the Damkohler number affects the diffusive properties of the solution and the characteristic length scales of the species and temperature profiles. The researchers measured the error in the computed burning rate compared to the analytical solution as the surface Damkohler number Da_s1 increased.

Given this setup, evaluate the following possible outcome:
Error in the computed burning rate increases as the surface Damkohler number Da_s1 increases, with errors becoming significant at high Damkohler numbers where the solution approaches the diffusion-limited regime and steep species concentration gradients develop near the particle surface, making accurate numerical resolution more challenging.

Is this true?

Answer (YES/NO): NO